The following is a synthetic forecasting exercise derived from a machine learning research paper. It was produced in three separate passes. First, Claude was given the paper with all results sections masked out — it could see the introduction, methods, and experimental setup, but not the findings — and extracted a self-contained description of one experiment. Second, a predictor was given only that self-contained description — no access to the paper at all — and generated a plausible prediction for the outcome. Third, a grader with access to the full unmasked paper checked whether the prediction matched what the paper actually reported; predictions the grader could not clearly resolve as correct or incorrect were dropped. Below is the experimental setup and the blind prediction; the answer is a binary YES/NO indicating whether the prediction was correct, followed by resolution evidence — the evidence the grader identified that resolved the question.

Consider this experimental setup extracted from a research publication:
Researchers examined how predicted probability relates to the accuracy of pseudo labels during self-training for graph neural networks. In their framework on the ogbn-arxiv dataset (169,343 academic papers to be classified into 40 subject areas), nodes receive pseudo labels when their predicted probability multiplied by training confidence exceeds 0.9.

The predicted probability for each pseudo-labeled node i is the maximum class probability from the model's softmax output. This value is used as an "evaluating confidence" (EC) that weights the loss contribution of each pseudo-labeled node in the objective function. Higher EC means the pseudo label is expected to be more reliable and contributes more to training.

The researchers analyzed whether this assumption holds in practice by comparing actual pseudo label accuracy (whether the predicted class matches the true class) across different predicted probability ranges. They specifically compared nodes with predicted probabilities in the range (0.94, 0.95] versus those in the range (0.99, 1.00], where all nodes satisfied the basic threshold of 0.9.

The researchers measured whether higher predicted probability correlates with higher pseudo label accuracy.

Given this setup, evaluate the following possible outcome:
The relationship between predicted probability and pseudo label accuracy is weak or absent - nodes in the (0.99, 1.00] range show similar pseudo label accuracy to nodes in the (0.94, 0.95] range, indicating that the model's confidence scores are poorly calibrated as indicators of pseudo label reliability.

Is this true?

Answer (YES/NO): NO